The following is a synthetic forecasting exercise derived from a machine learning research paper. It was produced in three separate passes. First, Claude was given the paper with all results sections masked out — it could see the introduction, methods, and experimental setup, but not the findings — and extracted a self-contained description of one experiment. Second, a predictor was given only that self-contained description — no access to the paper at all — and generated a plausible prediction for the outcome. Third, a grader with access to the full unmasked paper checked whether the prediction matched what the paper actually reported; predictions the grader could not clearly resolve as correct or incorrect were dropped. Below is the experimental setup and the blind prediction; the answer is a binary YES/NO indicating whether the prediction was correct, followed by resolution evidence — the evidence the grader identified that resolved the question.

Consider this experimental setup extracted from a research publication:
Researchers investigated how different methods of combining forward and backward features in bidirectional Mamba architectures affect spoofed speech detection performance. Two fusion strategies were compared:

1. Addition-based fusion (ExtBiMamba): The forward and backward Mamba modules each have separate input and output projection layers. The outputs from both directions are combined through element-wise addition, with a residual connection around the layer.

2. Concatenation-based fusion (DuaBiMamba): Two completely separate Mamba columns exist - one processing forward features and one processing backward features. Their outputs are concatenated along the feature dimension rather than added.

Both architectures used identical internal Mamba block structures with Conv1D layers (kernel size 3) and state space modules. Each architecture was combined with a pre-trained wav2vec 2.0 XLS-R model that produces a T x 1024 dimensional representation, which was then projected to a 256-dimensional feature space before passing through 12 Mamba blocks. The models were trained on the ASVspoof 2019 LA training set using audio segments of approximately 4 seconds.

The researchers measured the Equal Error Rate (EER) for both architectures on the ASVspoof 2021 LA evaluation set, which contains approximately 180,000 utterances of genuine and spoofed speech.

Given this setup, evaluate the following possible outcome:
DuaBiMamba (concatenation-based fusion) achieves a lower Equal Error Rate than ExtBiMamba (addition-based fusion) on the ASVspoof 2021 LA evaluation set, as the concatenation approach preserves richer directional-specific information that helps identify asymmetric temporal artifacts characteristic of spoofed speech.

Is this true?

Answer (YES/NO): YES